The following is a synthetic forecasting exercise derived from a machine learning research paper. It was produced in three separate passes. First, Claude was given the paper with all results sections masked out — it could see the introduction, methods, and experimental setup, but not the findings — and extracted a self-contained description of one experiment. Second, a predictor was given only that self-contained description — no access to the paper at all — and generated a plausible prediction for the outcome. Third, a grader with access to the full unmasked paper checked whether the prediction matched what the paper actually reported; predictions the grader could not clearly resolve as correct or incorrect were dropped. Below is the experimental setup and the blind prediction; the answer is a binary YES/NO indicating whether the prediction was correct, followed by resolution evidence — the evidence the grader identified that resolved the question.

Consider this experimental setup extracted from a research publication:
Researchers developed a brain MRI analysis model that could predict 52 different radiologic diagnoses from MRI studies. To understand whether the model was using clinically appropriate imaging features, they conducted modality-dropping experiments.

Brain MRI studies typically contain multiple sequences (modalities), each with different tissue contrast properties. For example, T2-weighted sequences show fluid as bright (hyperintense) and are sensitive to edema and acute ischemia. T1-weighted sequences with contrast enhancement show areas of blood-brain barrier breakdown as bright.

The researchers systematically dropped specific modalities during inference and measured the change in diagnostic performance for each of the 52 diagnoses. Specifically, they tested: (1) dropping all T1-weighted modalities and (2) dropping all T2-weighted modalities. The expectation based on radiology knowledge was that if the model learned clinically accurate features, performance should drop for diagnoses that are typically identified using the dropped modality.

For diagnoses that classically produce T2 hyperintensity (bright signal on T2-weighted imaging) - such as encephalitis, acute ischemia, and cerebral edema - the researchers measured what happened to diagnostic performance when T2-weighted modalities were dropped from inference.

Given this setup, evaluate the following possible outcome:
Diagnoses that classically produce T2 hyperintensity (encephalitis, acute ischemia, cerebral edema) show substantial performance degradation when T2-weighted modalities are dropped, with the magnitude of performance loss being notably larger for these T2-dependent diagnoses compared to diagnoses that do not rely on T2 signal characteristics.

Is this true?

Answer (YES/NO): YES